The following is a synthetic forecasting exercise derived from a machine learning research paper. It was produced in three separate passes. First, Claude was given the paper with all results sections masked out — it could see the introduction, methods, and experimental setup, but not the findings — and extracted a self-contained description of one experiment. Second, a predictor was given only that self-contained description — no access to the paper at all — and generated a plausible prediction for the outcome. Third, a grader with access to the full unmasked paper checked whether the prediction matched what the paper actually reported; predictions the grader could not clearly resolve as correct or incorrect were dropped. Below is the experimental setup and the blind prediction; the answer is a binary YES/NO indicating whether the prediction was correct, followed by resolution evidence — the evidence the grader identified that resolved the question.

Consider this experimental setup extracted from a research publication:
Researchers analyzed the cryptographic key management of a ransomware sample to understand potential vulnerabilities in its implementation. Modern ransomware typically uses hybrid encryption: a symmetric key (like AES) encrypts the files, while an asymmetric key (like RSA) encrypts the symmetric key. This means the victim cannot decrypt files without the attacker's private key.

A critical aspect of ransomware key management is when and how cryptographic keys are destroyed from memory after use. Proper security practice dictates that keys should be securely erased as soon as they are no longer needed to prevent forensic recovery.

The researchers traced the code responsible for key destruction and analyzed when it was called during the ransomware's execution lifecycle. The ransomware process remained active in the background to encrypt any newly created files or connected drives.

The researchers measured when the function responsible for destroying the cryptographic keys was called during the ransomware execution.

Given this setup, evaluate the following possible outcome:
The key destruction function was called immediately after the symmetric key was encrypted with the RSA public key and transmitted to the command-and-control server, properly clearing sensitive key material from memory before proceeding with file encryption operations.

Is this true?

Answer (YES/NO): NO